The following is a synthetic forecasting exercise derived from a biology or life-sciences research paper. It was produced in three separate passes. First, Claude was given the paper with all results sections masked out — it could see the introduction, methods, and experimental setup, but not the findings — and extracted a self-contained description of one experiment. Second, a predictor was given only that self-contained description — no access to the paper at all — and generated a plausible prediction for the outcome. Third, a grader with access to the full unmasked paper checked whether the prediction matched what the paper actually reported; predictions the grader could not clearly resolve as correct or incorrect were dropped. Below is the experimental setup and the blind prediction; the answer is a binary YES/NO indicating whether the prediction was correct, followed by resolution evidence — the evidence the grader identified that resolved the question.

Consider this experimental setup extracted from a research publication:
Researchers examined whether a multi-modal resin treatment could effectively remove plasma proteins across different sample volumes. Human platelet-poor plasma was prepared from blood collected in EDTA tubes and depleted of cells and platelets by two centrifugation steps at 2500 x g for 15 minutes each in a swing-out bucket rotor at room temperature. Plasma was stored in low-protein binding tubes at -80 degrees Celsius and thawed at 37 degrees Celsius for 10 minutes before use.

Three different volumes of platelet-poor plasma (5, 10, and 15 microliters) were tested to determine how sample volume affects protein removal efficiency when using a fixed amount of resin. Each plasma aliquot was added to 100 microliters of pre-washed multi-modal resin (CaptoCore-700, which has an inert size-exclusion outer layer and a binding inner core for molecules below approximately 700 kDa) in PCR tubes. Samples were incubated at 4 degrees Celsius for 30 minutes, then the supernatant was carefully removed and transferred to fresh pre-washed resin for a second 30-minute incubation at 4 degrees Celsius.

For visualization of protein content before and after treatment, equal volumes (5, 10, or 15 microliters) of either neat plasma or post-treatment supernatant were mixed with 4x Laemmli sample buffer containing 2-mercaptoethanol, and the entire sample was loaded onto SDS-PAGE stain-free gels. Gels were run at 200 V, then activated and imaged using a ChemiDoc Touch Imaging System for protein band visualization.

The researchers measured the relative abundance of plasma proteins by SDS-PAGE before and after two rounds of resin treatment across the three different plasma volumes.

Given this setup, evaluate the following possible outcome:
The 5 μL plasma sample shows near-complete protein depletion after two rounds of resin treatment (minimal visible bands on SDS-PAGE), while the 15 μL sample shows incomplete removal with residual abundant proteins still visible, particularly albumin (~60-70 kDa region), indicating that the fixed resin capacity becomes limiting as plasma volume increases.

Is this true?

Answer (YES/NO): NO